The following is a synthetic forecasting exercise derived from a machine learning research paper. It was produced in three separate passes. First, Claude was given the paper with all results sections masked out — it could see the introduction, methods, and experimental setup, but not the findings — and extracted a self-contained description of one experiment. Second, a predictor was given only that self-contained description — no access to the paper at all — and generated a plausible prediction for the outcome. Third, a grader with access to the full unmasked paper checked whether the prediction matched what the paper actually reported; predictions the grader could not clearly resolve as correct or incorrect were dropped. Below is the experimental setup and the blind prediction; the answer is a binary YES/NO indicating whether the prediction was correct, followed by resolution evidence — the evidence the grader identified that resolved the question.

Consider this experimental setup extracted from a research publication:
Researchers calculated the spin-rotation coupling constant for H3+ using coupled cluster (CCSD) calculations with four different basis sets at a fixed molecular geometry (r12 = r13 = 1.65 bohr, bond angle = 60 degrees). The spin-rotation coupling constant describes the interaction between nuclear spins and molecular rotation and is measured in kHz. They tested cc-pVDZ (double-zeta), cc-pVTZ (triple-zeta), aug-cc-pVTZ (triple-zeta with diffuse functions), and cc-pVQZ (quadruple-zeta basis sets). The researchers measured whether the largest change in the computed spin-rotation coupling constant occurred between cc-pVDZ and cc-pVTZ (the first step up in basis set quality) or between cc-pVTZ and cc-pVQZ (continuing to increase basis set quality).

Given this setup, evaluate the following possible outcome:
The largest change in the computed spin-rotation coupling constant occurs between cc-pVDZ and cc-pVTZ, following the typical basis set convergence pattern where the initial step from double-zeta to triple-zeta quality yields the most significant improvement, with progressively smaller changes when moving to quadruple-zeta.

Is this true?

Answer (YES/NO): YES